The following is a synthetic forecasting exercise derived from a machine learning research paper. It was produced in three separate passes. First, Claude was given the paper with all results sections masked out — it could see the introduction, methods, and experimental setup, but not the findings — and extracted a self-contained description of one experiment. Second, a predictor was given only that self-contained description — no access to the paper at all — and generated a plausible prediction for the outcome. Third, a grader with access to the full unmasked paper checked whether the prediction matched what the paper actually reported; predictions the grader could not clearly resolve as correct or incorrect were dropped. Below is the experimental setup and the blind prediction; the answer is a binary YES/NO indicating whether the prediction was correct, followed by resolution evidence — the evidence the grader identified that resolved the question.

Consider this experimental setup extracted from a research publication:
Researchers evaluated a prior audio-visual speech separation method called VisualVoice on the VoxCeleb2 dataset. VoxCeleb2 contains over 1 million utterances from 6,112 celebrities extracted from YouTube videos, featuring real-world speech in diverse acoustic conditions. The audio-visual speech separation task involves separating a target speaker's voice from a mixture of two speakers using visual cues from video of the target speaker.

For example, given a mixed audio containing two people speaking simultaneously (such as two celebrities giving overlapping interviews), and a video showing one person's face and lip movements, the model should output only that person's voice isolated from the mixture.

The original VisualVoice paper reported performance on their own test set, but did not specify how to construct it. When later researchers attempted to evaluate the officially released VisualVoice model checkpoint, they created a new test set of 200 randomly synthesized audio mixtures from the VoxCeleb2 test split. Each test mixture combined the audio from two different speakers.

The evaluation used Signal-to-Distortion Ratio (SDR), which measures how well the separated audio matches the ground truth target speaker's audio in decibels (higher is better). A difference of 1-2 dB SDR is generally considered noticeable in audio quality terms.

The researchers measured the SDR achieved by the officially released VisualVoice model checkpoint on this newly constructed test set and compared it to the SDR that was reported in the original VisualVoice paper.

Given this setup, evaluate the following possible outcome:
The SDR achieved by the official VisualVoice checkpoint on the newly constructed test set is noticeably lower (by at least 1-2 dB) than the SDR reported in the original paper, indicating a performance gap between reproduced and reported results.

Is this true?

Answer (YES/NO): YES